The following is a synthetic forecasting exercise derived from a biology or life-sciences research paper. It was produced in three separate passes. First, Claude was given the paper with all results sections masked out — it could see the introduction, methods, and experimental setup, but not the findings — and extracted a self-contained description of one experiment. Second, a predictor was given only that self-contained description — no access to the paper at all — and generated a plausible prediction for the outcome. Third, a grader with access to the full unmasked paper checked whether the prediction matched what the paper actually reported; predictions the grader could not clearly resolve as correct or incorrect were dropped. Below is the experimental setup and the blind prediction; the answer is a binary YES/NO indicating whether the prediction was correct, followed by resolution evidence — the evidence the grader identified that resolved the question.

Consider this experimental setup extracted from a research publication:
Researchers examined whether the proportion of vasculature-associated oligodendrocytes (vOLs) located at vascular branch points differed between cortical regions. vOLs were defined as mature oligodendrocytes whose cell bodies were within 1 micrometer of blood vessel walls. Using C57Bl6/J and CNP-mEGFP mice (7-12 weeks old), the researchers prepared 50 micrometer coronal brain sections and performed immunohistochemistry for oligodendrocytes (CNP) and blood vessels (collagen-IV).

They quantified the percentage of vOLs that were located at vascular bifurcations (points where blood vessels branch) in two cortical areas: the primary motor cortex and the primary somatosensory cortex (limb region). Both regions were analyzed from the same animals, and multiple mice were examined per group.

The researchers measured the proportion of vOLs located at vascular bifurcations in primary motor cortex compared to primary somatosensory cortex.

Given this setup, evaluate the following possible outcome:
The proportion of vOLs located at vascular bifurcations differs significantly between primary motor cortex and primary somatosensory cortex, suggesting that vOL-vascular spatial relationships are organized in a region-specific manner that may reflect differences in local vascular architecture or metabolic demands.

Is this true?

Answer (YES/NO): NO